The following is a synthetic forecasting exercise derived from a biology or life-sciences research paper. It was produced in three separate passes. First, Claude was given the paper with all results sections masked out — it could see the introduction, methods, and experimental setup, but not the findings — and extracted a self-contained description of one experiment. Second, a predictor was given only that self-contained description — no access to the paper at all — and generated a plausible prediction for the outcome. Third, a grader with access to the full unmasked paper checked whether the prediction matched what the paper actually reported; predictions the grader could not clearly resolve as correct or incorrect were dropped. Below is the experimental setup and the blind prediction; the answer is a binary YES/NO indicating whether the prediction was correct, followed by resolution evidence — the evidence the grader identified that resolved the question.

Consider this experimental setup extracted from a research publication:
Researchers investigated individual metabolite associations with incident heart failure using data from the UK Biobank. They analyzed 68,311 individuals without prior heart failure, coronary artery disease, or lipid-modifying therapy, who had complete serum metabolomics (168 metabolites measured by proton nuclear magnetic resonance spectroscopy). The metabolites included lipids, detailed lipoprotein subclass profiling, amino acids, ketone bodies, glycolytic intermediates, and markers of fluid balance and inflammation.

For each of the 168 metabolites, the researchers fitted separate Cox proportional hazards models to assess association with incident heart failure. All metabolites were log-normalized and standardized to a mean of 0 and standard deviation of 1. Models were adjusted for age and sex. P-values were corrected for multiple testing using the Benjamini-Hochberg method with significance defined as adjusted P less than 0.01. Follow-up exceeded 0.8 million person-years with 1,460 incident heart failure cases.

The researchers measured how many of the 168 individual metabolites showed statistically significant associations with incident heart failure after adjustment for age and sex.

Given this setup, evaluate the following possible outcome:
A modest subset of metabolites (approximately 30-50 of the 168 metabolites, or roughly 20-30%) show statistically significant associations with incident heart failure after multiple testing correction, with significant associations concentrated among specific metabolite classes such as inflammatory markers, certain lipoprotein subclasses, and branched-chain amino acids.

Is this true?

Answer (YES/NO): NO